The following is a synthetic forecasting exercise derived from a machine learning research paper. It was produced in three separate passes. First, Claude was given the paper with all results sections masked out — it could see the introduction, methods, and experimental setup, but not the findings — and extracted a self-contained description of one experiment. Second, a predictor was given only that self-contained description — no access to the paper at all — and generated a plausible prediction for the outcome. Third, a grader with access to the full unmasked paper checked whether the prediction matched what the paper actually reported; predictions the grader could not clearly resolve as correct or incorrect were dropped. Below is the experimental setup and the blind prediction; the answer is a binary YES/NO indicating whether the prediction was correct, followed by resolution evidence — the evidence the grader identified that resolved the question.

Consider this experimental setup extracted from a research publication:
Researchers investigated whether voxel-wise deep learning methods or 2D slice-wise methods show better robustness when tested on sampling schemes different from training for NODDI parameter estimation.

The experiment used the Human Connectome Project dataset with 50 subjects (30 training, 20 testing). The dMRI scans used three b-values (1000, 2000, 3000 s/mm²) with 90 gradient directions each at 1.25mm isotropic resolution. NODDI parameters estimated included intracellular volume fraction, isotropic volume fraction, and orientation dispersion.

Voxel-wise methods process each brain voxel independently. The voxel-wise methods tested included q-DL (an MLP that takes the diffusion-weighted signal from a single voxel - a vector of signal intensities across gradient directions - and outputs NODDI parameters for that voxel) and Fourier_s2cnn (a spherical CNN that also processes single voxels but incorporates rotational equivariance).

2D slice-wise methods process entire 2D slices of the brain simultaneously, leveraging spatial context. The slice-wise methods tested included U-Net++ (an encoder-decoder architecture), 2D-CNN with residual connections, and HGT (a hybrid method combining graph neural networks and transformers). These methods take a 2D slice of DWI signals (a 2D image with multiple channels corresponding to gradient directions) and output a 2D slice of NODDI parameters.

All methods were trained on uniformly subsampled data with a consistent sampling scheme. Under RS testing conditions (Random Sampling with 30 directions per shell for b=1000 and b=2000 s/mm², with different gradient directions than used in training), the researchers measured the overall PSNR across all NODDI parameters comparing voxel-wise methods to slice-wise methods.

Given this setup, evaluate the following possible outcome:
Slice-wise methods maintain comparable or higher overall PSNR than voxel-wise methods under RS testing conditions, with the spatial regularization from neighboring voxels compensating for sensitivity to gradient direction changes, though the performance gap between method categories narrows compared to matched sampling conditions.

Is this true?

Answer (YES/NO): NO